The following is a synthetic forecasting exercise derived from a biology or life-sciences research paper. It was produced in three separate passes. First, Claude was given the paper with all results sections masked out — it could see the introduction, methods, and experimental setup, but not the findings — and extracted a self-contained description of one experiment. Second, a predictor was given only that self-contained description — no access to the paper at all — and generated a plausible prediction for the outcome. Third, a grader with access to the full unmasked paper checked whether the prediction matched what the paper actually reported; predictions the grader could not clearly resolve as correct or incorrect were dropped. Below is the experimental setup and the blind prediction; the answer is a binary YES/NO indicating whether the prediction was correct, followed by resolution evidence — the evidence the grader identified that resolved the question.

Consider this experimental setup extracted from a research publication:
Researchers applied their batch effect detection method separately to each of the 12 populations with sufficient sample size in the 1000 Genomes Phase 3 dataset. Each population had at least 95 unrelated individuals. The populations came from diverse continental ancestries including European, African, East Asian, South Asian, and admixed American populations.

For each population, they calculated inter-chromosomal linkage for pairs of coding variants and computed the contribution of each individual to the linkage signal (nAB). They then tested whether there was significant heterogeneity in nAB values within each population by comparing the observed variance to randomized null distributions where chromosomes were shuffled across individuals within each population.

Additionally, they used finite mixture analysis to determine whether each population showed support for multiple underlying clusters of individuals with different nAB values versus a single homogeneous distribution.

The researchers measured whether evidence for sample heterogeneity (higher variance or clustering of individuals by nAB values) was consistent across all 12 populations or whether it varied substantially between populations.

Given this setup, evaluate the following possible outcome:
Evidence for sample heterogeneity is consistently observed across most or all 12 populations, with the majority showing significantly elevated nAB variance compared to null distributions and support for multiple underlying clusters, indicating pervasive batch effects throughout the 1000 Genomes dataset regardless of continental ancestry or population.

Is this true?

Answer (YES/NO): YES